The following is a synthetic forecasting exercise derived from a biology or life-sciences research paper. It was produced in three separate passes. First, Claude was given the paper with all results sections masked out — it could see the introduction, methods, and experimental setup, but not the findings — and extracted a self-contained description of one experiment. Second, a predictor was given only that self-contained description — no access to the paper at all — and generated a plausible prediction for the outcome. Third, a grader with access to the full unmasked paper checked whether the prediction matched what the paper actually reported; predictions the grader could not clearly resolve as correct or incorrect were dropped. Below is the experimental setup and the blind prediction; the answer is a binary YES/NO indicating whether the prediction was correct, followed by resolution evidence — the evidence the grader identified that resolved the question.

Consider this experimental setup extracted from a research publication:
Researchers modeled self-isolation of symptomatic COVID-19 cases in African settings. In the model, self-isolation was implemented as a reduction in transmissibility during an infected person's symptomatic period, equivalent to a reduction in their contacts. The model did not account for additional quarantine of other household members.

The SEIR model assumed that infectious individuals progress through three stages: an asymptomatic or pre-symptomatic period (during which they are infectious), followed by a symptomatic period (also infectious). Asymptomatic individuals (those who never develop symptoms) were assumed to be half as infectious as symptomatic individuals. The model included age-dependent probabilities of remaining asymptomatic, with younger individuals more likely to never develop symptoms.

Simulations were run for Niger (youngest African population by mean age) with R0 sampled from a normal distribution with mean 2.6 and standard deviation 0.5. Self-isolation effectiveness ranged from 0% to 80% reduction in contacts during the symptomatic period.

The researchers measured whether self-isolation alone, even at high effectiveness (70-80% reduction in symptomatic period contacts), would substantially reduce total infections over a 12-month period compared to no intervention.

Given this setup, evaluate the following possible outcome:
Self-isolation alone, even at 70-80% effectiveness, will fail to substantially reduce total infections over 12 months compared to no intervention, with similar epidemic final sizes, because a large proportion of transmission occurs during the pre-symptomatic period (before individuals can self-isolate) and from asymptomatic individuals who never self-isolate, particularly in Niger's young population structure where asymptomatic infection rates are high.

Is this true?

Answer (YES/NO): NO